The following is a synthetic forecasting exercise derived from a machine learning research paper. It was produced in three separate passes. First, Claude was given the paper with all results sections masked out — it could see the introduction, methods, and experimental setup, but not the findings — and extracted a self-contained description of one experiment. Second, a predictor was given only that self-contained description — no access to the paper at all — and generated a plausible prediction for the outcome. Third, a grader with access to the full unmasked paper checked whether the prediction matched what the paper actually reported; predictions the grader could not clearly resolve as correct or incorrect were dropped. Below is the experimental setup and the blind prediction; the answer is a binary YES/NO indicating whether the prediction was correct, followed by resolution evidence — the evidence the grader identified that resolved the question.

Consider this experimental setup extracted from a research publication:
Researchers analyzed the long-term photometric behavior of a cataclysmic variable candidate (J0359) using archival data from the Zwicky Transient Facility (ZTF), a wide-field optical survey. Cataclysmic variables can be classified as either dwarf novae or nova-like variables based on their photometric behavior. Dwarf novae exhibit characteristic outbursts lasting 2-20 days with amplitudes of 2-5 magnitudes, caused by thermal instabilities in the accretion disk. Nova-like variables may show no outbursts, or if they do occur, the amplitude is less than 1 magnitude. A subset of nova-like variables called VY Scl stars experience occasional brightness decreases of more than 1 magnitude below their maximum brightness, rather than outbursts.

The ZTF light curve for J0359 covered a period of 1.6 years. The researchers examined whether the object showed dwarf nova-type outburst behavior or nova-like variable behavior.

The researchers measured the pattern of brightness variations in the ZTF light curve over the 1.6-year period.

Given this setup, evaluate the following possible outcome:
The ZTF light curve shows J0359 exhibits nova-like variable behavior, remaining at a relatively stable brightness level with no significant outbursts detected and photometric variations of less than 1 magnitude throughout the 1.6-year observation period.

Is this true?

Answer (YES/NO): NO